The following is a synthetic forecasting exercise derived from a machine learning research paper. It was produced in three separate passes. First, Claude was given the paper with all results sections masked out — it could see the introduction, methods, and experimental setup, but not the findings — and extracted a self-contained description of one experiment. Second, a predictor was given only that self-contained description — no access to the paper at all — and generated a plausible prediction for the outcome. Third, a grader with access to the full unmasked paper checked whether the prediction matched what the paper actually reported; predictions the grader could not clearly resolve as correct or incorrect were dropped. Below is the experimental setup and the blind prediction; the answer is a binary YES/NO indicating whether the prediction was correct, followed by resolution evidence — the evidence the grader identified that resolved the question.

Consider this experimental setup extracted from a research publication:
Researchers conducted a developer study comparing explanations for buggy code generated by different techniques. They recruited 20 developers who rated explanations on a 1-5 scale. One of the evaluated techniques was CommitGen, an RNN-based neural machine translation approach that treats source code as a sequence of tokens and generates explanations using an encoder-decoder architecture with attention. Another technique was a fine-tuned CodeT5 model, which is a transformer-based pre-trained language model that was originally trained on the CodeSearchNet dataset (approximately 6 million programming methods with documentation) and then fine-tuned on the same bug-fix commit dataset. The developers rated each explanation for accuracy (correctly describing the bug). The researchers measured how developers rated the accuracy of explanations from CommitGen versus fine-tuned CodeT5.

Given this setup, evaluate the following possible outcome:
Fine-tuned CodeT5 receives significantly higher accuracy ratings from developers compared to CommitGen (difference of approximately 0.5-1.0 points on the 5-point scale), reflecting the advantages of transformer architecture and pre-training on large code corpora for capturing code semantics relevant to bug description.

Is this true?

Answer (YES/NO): YES